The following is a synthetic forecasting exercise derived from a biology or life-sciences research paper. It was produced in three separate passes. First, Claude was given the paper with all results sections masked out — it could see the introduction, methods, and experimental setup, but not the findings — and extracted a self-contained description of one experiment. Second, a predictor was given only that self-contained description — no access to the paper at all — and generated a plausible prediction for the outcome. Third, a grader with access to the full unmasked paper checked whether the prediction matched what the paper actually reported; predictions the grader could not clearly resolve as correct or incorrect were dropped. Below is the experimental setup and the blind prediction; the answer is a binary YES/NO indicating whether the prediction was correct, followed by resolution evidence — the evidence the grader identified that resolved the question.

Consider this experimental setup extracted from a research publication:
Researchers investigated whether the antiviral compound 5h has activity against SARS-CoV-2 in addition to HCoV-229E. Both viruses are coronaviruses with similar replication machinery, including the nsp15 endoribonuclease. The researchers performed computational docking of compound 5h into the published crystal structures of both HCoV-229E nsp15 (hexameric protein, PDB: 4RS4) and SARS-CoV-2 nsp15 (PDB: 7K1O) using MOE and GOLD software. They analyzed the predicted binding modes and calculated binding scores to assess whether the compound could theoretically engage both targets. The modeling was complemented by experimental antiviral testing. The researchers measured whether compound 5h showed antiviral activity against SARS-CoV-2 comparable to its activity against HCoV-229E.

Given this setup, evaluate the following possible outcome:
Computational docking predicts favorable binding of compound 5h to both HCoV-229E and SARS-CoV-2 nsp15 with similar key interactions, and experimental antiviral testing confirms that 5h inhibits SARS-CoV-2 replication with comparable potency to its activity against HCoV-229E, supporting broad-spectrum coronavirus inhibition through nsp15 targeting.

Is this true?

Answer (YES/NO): NO